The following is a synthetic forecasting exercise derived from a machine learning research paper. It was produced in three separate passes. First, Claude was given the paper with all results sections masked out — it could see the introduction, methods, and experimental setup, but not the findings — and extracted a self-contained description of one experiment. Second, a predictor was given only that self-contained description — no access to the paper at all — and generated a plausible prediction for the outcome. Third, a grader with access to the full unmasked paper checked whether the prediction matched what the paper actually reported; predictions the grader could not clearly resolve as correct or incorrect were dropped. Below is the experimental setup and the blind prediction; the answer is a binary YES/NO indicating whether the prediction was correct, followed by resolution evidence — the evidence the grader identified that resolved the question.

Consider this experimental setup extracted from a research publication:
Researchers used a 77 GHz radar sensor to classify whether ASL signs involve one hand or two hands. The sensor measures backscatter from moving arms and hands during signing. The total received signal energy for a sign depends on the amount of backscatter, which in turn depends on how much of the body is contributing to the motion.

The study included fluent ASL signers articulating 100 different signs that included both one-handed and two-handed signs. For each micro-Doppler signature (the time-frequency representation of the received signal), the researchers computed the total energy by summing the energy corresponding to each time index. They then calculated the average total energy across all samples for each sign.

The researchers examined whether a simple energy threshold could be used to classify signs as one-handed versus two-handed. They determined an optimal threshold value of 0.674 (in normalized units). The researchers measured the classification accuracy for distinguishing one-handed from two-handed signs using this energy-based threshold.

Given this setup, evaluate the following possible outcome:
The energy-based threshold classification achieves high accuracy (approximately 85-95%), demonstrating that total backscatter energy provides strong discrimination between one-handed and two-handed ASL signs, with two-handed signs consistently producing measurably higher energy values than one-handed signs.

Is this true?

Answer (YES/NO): NO